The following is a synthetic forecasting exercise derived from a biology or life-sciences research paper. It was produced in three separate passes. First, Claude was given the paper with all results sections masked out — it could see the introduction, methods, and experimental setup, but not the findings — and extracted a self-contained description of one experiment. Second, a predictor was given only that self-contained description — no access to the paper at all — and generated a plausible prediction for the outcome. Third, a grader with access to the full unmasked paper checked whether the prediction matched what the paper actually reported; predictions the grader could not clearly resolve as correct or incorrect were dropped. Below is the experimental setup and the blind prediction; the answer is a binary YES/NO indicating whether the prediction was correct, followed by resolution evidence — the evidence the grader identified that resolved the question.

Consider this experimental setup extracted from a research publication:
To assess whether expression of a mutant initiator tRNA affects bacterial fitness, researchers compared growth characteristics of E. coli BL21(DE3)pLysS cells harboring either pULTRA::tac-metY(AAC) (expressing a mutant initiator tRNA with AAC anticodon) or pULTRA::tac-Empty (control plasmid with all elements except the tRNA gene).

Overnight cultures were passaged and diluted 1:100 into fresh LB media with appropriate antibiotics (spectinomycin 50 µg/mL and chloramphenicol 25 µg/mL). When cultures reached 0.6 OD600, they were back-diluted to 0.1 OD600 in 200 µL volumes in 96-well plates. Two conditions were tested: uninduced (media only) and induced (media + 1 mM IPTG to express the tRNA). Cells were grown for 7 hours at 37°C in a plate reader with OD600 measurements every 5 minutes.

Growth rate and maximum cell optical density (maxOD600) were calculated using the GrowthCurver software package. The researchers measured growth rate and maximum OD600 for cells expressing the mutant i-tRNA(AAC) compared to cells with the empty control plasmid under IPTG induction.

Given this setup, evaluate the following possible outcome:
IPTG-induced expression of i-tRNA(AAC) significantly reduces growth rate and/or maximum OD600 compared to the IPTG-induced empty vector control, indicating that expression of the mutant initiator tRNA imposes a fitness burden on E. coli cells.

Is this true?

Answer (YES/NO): YES